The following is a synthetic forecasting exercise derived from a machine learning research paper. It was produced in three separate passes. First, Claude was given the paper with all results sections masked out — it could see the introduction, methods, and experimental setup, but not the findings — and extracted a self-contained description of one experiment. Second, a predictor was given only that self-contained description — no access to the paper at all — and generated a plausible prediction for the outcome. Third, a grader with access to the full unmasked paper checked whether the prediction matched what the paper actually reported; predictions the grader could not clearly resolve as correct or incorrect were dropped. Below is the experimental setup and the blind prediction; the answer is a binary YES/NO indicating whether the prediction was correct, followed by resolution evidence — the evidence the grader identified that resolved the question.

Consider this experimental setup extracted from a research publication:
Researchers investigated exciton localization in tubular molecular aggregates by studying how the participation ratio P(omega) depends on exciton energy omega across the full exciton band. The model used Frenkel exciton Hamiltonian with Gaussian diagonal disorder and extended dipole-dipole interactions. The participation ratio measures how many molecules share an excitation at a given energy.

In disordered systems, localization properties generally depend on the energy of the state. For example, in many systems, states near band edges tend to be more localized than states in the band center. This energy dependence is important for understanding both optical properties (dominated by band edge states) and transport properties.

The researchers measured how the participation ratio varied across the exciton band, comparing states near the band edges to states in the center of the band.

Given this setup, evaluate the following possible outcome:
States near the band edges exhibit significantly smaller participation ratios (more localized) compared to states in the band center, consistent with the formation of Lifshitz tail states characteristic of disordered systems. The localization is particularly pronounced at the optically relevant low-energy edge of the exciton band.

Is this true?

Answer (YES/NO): YES